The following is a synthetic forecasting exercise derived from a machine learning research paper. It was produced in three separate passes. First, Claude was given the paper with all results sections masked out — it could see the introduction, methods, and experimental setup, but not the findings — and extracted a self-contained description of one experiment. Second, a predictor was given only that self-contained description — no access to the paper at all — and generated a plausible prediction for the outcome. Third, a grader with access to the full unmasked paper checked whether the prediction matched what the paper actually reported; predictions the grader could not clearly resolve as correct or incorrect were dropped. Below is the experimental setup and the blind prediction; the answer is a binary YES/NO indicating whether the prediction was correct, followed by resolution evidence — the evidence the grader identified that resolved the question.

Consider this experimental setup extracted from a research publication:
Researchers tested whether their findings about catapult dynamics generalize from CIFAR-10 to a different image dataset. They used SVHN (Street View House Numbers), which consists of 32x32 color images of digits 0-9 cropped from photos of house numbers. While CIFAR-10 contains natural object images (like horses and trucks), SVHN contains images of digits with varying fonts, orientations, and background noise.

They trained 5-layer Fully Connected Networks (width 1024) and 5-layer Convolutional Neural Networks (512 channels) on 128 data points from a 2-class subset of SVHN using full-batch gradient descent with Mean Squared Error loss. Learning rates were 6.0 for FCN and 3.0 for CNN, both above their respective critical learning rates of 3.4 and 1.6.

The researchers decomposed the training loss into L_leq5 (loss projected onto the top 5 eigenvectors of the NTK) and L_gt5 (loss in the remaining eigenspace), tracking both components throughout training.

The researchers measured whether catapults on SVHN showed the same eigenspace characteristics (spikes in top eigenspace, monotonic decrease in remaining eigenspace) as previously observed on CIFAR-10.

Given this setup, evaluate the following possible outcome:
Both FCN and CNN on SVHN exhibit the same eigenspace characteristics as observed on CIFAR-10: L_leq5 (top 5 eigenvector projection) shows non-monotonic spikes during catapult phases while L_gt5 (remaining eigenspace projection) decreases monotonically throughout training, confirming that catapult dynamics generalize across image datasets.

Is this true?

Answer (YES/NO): YES